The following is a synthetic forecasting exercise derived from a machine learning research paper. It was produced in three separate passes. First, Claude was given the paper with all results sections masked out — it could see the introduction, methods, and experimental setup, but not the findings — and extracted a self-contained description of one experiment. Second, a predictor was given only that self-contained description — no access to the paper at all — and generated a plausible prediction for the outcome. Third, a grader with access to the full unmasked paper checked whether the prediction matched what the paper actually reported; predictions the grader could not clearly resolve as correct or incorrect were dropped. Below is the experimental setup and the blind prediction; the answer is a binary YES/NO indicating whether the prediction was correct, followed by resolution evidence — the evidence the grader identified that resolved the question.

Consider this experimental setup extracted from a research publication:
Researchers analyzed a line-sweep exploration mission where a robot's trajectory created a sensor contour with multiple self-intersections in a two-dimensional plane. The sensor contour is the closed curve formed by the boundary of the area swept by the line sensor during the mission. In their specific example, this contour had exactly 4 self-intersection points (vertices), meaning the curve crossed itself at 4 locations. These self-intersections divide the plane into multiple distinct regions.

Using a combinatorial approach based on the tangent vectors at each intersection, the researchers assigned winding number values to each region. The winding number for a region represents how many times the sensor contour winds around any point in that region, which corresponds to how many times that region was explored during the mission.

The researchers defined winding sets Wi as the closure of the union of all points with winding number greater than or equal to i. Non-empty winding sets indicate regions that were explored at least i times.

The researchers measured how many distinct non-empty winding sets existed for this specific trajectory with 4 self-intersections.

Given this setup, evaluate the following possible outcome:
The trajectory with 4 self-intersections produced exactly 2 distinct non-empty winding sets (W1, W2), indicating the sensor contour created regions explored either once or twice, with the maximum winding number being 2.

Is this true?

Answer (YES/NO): YES